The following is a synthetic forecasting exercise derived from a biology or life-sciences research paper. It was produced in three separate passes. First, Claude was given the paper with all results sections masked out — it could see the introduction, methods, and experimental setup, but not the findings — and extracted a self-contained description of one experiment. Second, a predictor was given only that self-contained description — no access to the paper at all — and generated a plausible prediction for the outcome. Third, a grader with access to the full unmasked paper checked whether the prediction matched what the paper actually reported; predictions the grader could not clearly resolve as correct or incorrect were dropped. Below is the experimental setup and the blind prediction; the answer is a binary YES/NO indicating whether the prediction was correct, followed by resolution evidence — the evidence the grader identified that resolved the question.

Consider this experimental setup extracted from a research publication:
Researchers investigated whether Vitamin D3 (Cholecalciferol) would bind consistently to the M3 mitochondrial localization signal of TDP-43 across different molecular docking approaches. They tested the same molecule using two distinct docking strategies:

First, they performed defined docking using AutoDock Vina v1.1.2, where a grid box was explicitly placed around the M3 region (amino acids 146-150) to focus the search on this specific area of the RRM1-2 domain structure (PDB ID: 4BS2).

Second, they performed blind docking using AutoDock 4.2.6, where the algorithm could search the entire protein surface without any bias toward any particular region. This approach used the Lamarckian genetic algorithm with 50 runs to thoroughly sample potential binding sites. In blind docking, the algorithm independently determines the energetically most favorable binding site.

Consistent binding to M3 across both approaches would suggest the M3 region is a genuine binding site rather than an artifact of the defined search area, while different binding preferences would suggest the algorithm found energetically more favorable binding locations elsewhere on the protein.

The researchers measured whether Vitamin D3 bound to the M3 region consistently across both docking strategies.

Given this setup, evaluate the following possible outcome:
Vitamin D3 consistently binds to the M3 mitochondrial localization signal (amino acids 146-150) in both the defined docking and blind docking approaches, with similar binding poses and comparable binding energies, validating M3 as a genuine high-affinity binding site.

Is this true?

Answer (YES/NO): YES